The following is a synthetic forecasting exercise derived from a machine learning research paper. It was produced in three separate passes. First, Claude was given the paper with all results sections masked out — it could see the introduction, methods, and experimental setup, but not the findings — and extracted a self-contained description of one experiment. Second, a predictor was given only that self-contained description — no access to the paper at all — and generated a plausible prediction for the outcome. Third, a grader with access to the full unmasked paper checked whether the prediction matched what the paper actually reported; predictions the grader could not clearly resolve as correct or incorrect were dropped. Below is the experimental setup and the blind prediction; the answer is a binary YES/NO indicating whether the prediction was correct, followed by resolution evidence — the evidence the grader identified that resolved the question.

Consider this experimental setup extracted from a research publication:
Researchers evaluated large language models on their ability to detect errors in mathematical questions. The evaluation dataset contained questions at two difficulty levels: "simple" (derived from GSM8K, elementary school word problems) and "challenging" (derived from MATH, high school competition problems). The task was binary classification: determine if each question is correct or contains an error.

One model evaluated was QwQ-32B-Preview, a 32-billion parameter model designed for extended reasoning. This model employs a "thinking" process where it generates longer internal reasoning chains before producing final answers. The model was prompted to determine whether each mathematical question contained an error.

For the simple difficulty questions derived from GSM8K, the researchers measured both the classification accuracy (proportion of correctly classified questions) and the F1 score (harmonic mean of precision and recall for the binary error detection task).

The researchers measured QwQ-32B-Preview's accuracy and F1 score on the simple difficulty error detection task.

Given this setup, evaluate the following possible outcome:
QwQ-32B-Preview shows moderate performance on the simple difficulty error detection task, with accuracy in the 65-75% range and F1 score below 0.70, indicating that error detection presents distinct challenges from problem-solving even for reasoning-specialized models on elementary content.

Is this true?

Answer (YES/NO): NO